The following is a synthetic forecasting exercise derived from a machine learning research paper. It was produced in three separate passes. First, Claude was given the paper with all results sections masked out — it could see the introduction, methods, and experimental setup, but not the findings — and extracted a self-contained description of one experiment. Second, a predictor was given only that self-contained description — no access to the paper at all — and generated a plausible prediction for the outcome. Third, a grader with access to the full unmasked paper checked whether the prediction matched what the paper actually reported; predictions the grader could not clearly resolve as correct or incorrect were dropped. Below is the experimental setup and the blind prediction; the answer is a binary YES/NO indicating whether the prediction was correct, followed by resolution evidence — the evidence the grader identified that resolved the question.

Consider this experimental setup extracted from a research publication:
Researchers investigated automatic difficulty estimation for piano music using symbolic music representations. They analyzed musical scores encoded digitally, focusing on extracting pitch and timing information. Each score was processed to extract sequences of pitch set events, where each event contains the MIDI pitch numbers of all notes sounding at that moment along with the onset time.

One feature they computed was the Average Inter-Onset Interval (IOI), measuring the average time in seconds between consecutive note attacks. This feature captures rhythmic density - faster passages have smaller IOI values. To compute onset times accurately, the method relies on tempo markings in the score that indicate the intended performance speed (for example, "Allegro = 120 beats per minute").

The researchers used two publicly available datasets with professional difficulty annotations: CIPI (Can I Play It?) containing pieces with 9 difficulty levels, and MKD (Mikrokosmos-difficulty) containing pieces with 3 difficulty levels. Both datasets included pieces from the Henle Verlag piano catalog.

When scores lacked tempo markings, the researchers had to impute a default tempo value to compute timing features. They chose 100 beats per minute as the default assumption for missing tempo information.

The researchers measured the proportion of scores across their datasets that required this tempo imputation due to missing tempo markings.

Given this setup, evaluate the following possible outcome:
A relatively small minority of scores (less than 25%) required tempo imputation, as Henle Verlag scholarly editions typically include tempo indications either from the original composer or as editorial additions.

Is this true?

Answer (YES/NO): YES